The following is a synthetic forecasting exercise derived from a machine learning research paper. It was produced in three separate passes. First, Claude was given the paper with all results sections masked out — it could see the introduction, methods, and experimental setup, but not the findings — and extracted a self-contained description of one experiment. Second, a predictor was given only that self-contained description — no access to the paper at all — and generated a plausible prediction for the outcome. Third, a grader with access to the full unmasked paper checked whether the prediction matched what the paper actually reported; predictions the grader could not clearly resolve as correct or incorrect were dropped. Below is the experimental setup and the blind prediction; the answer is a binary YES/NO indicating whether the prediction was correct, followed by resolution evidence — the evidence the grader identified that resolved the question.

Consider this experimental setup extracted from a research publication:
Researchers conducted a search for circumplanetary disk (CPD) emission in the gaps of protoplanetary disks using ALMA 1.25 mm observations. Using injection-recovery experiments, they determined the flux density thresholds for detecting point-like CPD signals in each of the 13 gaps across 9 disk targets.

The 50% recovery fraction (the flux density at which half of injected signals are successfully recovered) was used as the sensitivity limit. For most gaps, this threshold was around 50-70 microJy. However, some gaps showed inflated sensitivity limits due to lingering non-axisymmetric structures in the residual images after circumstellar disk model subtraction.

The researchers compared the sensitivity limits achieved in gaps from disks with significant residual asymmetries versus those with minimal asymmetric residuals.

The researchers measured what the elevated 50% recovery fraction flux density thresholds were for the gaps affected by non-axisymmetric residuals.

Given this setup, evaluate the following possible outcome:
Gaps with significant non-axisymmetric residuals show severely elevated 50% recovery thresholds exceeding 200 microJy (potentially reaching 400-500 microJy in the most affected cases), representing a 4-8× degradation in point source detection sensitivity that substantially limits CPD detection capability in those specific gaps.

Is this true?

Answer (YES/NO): NO